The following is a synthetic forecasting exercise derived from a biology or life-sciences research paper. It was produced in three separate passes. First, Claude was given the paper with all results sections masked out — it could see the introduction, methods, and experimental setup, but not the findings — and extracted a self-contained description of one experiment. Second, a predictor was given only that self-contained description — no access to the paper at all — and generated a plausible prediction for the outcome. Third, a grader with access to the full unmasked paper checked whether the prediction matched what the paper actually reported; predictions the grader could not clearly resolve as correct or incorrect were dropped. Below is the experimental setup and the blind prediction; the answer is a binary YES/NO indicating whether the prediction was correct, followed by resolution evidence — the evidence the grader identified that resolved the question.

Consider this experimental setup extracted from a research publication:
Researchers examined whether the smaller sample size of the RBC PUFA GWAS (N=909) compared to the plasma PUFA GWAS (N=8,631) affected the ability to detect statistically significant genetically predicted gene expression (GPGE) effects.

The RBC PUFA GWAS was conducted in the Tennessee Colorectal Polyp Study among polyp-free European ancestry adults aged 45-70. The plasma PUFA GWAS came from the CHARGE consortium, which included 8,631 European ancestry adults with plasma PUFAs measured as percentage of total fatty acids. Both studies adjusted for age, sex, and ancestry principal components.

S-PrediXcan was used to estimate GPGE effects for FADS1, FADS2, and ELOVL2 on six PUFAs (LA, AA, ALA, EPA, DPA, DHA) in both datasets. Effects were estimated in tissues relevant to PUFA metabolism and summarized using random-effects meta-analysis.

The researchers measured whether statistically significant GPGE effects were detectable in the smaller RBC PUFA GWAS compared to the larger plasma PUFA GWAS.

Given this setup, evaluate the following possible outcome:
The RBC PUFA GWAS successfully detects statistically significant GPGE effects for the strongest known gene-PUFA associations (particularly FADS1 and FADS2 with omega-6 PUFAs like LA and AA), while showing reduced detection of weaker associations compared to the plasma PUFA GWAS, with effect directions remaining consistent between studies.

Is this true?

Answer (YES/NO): NO